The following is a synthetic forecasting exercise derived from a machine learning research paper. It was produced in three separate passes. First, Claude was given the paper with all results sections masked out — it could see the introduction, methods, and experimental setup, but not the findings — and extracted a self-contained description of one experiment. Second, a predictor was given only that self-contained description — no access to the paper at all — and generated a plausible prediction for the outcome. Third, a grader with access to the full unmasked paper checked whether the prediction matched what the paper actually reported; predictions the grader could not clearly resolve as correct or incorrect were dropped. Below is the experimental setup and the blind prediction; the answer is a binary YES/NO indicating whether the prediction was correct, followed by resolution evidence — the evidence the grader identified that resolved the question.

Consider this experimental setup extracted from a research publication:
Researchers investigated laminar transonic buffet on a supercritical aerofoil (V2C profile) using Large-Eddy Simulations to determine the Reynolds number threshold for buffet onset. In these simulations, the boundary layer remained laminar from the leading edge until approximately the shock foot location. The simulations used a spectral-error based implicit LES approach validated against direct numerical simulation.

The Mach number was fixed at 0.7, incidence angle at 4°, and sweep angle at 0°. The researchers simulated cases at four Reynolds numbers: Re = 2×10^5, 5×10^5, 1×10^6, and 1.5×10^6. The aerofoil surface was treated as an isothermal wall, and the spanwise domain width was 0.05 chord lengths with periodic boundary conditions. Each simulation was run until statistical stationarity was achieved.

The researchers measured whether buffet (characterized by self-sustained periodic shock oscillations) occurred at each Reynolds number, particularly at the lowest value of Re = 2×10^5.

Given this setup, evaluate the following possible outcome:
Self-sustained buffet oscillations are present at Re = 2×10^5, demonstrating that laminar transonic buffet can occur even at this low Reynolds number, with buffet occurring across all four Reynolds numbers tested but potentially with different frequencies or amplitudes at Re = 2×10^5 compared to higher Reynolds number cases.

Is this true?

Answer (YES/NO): NO